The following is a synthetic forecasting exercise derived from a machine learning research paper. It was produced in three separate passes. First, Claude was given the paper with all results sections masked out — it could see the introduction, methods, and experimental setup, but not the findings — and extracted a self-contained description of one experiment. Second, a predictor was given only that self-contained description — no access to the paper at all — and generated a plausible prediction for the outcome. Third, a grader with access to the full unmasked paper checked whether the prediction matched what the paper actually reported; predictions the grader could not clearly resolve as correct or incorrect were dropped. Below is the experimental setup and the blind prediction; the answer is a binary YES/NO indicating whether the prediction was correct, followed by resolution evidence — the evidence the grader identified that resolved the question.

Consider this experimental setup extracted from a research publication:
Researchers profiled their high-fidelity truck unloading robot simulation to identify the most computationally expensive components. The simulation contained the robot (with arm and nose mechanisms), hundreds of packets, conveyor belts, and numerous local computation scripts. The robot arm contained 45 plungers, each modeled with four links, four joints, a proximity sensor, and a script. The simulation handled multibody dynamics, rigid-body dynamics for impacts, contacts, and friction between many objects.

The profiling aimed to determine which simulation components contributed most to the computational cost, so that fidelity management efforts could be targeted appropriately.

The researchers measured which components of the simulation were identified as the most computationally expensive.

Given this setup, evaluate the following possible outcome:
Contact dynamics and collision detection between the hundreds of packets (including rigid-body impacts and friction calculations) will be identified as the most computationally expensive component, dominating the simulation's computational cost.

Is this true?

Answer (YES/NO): NO